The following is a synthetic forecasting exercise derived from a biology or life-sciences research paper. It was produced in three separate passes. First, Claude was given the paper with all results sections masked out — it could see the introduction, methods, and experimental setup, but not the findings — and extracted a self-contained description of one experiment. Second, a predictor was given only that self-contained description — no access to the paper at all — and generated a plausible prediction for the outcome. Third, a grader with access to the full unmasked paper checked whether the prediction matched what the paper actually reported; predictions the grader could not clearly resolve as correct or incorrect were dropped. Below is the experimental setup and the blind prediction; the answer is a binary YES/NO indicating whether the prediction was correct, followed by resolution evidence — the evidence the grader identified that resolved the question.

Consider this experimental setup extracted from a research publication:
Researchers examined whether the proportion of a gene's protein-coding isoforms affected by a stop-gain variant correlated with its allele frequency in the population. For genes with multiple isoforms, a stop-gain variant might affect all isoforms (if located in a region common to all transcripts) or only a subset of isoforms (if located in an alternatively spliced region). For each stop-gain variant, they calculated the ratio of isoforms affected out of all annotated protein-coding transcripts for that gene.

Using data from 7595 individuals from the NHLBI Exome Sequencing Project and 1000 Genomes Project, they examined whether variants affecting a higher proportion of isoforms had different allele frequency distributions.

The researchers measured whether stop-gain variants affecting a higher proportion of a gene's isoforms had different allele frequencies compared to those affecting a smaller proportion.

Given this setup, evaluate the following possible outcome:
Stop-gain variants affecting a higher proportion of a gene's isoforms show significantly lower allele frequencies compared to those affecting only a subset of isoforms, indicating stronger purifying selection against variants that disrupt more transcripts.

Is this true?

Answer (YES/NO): YES